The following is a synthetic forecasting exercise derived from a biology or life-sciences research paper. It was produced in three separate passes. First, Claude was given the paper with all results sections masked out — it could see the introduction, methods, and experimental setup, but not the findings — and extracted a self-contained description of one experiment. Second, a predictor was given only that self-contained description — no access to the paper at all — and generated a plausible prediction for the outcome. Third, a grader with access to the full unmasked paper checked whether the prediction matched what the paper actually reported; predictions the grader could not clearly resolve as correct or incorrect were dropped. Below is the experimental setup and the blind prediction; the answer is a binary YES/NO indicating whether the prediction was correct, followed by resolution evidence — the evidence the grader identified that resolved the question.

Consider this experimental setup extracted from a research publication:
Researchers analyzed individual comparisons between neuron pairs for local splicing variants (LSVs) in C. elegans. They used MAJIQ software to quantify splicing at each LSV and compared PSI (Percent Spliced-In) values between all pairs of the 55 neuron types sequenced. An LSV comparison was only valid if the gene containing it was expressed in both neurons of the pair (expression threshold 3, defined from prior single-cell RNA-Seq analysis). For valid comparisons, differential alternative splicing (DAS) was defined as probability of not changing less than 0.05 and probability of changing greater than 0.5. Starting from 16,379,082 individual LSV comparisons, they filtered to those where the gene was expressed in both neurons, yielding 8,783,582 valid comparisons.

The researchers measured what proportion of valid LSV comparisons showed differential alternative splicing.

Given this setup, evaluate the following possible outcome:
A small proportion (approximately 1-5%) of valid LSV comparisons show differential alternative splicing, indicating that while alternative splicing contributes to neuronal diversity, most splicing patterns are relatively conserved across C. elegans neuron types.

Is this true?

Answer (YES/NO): NO